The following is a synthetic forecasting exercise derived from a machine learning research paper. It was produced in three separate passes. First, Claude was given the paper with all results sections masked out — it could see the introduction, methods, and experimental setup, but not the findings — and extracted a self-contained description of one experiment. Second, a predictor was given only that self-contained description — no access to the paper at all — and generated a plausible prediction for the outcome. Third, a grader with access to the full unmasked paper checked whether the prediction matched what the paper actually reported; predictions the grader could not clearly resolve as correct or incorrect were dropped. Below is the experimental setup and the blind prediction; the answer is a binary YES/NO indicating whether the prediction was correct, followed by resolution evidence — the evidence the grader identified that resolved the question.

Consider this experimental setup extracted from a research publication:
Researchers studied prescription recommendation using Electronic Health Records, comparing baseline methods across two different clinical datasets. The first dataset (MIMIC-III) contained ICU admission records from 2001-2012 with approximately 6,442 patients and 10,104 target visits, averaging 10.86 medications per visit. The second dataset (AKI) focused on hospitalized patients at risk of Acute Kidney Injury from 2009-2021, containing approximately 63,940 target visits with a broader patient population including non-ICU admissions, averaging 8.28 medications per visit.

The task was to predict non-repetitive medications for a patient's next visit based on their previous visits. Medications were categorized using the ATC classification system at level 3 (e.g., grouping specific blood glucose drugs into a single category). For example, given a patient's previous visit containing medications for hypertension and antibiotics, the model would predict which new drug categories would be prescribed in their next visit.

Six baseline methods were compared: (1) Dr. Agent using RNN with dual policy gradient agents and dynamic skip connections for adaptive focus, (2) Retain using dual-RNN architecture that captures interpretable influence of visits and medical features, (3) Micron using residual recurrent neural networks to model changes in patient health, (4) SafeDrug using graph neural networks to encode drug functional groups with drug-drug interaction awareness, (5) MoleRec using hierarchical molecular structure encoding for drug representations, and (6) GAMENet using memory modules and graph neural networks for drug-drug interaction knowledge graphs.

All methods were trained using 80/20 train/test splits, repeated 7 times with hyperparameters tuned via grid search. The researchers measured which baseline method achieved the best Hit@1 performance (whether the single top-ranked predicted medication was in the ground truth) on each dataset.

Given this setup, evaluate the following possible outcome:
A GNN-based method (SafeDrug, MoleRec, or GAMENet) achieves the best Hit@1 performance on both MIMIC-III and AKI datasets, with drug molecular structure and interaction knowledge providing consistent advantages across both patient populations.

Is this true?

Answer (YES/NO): NO